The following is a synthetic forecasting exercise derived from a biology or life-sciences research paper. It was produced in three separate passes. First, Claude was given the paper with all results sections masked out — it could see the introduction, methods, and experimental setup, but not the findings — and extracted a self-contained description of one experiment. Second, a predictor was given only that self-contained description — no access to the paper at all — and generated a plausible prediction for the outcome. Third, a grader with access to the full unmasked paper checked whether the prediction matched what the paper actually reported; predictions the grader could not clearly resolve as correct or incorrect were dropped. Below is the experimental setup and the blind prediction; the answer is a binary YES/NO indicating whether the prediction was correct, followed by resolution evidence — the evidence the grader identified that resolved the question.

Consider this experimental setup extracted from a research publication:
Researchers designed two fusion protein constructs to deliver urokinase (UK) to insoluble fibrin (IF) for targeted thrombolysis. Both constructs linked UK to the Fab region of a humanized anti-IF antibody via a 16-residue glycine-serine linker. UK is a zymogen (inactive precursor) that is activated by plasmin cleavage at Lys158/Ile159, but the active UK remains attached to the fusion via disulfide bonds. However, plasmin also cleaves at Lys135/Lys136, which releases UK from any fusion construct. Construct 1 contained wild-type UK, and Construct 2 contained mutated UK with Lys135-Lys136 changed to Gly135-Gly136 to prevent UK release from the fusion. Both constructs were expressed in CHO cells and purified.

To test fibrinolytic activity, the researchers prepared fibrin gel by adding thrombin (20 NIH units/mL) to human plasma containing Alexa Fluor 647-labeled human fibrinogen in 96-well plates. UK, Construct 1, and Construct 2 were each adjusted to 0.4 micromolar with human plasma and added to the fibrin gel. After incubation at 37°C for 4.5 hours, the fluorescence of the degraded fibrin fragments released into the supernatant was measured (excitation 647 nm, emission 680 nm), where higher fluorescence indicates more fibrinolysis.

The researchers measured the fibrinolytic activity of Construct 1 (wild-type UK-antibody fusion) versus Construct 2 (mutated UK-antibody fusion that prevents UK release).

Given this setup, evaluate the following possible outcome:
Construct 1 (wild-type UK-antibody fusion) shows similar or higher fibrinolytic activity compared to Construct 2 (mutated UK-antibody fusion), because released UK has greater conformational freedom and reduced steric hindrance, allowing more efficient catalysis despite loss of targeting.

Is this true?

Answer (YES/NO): YES